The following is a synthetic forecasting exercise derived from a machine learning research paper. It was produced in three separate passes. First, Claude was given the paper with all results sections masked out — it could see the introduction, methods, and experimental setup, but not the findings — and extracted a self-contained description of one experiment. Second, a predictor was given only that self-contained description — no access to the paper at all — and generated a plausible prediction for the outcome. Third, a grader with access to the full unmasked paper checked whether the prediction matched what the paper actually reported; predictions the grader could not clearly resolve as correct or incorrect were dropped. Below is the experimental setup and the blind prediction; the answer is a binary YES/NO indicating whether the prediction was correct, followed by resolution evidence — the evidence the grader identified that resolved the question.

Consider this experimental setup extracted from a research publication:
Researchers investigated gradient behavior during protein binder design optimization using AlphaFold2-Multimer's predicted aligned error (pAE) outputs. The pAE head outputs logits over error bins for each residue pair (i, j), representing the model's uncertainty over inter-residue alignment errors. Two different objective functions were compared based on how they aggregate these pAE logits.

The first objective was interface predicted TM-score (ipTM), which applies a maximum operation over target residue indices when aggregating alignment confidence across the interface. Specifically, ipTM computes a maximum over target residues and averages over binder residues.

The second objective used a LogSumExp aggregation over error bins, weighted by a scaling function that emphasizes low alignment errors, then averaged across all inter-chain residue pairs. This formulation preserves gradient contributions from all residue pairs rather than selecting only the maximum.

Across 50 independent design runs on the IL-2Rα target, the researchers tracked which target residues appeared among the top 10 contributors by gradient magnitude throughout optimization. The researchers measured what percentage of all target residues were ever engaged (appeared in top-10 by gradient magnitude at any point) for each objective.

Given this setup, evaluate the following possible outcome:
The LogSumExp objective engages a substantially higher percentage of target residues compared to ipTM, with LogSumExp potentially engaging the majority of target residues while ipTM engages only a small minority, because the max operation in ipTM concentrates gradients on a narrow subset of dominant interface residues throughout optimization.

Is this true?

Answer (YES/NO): YES